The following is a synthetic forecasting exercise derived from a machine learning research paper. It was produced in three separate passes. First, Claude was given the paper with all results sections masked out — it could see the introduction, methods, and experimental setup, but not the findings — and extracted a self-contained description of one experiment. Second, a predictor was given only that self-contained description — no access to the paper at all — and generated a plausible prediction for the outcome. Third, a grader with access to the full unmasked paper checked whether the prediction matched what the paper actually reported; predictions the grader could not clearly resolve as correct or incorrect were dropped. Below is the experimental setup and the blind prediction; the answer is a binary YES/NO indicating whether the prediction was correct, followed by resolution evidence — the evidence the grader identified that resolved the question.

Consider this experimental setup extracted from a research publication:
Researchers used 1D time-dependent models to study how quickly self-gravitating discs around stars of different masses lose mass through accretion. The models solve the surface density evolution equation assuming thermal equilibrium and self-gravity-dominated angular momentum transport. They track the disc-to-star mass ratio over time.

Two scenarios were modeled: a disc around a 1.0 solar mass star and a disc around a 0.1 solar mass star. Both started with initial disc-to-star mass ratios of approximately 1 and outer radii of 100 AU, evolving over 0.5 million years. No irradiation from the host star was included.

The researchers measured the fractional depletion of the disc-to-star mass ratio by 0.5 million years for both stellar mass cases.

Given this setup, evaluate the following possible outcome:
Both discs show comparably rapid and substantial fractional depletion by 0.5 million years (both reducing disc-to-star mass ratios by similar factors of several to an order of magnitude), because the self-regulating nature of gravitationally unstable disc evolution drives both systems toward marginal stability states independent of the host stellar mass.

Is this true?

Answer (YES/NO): NO